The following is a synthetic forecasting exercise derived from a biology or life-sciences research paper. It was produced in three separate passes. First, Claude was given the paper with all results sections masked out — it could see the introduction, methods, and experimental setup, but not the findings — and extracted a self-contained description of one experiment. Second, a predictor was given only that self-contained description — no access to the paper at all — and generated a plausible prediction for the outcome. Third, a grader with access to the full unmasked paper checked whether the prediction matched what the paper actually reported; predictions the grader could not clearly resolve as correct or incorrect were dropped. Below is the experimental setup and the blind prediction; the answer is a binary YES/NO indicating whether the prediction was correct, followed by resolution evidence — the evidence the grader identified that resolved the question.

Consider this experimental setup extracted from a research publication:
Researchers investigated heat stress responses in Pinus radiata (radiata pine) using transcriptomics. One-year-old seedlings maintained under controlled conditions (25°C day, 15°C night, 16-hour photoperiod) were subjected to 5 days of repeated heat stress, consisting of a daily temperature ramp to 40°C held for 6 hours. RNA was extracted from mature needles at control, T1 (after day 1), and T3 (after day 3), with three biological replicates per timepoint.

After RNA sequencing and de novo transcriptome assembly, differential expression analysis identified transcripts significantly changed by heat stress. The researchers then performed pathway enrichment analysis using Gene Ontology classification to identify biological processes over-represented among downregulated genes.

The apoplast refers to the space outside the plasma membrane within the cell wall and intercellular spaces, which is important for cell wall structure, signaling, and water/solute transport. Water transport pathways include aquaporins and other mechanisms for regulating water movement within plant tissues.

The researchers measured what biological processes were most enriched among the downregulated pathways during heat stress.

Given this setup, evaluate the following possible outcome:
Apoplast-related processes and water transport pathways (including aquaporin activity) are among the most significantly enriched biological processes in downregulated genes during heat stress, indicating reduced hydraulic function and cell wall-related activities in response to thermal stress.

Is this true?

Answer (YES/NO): YES